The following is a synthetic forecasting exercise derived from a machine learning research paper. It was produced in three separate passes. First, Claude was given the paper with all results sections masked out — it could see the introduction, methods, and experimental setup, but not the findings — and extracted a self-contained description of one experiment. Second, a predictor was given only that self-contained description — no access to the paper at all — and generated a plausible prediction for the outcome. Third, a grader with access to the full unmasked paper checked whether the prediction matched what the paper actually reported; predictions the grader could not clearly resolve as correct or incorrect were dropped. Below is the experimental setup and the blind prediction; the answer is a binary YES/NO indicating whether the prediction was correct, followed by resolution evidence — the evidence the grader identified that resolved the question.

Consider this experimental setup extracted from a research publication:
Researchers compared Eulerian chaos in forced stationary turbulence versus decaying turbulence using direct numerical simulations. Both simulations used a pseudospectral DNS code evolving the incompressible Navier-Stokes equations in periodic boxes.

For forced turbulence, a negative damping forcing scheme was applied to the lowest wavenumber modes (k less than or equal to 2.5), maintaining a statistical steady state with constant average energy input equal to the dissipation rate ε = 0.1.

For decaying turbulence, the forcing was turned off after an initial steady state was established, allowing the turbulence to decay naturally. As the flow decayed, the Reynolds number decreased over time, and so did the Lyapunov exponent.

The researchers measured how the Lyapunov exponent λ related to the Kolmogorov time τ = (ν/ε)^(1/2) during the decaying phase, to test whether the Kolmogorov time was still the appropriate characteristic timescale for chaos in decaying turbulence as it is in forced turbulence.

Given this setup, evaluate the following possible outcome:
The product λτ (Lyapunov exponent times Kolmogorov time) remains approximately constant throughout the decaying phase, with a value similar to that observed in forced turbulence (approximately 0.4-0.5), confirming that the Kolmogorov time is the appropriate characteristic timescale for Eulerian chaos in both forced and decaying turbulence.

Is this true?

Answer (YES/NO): NO